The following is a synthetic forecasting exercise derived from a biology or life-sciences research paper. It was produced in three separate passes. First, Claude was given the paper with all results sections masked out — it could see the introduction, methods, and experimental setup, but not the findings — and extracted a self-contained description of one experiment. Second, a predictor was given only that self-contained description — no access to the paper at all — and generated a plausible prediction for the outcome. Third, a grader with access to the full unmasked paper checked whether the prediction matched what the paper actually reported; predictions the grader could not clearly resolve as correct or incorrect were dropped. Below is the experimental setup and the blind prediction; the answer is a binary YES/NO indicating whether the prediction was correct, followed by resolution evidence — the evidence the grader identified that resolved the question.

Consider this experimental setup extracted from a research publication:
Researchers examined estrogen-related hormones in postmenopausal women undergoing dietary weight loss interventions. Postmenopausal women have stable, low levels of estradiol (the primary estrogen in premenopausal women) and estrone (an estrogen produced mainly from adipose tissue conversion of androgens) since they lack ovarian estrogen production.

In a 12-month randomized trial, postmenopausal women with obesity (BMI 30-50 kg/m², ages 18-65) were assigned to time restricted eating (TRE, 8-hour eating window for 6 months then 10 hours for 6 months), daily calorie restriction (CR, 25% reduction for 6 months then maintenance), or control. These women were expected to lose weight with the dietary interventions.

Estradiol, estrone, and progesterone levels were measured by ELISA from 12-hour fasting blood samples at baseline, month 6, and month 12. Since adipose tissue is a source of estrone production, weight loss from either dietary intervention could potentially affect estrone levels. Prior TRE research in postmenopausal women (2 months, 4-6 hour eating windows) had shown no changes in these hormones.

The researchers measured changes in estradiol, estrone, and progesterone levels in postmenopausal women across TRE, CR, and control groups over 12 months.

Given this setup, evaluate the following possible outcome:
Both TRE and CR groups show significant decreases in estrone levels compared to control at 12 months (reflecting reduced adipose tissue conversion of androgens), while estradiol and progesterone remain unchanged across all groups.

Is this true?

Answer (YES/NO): NO